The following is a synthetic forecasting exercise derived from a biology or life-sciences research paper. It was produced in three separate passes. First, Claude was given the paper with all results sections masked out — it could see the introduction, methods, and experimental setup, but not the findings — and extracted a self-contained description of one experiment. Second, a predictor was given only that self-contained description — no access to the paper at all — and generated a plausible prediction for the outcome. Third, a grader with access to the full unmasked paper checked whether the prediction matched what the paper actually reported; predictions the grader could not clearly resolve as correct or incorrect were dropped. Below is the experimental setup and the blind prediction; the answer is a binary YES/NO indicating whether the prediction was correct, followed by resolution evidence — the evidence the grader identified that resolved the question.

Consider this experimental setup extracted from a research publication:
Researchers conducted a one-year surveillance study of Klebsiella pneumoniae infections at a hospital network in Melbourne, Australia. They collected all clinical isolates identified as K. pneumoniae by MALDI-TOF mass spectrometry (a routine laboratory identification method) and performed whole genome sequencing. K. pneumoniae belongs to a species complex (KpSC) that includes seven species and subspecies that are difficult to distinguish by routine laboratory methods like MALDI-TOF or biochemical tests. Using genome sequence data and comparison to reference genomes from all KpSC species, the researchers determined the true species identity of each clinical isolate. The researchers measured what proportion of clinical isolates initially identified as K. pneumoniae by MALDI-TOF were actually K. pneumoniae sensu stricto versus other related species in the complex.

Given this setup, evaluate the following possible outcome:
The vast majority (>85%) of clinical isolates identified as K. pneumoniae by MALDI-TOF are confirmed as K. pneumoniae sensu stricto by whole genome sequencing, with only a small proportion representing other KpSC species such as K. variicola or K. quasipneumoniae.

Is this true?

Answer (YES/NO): NO